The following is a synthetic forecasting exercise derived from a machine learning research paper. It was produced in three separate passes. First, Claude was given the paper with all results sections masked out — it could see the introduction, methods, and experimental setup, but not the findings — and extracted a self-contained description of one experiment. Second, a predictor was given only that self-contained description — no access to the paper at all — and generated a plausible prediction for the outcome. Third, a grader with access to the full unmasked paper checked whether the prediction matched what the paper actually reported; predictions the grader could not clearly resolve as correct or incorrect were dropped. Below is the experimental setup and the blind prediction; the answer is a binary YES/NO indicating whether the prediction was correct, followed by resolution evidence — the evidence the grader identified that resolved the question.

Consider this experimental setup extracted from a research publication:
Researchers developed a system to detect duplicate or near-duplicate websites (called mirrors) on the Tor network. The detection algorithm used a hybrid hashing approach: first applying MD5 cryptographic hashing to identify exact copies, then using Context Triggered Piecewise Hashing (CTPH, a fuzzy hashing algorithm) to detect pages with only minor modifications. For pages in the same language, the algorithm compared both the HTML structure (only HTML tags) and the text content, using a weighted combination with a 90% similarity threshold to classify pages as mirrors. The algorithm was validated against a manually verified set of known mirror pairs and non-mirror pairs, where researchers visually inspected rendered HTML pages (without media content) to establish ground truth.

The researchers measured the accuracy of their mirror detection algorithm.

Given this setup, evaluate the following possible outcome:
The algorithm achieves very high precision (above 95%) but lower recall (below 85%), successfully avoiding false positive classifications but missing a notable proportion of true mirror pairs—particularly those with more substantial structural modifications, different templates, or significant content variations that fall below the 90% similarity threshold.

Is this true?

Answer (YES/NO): NO